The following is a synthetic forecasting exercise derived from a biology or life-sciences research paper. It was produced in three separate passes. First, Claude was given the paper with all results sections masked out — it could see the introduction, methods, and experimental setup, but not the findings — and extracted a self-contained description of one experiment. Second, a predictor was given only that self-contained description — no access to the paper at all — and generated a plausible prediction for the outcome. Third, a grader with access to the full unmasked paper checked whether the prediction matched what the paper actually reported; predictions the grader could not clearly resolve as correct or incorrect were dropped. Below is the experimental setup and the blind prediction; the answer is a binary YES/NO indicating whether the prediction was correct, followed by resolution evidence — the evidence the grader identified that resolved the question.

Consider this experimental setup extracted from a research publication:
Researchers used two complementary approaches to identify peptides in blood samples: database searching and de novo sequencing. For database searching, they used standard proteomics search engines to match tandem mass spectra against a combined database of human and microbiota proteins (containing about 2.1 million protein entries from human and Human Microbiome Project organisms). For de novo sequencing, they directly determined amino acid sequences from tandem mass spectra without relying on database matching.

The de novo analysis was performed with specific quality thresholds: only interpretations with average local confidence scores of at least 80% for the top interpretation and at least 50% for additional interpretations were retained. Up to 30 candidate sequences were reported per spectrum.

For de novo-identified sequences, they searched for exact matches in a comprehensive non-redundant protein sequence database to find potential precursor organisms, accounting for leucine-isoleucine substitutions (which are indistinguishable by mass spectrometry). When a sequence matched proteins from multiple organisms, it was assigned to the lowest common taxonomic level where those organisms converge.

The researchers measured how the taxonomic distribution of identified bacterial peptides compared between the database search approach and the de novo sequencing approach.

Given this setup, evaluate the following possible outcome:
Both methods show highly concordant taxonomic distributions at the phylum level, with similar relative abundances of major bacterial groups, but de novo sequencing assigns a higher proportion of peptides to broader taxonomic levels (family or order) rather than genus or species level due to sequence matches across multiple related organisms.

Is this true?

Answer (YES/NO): YES